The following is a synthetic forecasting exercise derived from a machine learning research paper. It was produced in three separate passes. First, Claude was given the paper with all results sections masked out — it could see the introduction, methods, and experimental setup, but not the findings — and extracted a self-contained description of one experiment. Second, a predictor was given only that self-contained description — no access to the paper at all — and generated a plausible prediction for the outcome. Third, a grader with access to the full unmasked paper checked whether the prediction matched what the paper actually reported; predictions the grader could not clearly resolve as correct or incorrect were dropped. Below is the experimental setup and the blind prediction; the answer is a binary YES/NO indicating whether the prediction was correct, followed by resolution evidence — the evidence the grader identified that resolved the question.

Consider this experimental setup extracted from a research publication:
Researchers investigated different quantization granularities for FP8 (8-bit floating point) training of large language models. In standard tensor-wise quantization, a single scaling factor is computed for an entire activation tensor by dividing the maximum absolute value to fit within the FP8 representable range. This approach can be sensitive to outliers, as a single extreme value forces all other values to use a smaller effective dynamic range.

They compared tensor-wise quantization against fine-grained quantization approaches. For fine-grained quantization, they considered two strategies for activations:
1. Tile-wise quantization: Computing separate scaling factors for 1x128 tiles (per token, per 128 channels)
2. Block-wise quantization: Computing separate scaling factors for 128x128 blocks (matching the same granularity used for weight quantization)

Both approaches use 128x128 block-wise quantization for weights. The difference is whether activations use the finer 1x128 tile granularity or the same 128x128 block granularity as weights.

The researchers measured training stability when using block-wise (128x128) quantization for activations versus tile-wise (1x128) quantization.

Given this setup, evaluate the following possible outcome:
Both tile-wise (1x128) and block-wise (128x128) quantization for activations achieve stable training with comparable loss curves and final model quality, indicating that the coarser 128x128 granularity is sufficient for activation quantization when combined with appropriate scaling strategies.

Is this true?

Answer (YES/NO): NO